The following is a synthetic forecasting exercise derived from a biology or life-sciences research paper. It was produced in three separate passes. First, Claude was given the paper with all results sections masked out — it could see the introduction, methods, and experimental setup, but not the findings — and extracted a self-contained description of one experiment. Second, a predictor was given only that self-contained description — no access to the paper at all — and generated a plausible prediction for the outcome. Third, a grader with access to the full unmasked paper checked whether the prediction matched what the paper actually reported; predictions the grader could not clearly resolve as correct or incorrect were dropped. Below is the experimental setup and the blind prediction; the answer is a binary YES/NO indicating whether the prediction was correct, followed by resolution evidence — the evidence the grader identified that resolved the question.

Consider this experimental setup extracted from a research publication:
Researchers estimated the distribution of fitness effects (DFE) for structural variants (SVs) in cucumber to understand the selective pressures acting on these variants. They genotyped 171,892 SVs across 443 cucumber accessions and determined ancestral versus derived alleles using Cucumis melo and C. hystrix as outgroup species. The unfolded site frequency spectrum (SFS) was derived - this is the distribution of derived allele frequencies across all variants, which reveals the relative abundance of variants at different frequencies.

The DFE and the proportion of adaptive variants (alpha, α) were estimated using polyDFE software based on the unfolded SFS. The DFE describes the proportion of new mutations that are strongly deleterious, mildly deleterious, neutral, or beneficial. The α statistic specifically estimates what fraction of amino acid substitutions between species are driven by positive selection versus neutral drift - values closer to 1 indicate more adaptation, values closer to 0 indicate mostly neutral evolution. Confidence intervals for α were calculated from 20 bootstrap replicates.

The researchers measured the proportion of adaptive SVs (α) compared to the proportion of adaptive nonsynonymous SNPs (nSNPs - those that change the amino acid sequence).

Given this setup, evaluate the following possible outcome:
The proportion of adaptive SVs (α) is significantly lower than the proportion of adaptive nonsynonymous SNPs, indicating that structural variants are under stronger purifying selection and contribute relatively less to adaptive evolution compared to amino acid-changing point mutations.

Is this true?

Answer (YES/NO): YES